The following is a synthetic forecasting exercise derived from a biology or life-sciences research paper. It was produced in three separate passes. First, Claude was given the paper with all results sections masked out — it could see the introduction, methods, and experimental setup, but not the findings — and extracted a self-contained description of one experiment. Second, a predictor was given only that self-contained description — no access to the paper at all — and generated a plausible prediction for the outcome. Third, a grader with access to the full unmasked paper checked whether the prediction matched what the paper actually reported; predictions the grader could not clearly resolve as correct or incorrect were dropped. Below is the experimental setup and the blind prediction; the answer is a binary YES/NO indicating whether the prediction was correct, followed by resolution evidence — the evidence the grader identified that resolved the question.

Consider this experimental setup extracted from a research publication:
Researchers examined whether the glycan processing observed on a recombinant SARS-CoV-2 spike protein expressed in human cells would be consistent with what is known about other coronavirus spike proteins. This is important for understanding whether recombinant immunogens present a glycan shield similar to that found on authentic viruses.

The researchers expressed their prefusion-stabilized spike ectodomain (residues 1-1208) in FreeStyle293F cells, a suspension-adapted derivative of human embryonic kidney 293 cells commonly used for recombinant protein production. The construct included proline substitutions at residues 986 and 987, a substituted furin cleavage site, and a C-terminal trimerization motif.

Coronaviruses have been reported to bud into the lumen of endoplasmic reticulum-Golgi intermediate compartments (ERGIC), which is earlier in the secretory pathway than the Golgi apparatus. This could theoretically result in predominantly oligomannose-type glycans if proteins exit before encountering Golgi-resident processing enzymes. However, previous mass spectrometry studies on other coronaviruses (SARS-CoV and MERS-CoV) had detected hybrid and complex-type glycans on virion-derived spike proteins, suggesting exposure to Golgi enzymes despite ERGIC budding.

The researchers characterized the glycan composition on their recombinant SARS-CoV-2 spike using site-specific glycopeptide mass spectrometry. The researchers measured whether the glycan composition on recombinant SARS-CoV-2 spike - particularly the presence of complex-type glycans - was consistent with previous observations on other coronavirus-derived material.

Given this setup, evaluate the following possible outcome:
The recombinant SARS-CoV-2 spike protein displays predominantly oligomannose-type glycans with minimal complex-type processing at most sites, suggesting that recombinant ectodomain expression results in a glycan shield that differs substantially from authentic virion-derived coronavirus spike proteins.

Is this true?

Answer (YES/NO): NO